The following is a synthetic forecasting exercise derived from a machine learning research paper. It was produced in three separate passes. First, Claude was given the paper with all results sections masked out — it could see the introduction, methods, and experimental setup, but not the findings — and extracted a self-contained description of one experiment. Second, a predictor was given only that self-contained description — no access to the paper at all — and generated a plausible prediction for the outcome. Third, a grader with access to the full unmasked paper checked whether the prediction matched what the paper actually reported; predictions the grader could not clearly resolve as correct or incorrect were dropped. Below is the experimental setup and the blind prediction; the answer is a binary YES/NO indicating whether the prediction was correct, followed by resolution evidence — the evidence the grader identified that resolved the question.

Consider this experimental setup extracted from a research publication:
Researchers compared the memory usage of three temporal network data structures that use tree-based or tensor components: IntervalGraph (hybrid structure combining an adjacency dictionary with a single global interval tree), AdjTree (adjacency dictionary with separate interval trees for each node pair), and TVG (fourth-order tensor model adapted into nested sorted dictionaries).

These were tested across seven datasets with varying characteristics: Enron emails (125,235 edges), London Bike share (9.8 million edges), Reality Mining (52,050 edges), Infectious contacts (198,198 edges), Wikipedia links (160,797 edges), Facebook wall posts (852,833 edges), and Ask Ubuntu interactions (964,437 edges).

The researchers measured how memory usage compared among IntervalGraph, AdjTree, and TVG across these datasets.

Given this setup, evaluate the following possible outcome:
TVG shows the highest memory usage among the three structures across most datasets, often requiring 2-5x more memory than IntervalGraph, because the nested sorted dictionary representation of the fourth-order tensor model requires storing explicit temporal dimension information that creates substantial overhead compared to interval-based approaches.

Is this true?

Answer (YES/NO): NO